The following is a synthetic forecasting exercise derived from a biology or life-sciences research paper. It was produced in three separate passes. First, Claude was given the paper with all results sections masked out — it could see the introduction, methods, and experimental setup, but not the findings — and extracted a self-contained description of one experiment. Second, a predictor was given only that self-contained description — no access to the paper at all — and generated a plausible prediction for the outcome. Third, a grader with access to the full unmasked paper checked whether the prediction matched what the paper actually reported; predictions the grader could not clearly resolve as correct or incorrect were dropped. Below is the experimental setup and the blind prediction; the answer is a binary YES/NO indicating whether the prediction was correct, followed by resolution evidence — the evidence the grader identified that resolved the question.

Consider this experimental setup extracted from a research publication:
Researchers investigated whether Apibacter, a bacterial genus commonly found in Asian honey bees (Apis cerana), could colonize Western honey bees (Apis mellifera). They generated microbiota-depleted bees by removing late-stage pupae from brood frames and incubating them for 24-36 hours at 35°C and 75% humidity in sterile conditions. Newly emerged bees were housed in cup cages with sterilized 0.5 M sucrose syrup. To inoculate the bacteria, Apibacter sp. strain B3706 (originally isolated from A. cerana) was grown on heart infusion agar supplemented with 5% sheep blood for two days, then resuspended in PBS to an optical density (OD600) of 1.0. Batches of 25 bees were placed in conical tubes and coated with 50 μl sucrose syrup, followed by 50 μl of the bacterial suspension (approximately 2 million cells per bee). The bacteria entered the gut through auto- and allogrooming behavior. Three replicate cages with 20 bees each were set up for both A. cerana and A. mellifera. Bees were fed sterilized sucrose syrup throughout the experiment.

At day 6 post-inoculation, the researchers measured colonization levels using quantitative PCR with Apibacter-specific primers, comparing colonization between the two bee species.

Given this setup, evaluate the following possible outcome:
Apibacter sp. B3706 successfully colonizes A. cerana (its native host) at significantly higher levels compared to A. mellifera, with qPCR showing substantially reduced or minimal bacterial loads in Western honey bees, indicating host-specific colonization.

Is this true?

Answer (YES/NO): NO